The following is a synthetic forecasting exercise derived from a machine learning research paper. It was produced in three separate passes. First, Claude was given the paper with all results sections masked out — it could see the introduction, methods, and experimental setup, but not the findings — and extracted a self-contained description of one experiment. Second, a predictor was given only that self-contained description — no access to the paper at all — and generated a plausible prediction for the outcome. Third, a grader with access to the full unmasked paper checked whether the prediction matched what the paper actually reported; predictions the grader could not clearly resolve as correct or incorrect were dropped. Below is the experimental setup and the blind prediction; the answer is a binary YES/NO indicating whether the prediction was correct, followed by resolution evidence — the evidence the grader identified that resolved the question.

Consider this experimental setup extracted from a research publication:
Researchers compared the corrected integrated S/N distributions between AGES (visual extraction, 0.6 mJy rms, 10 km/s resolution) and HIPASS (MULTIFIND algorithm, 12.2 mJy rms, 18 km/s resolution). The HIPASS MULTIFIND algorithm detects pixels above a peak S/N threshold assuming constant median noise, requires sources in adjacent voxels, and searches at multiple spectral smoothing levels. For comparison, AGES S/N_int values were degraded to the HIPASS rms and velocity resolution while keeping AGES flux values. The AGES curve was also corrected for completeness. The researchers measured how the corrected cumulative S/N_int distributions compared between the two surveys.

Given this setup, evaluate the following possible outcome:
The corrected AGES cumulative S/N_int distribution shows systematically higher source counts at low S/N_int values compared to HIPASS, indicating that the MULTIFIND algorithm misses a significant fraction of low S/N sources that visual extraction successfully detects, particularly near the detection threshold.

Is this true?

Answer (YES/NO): YES